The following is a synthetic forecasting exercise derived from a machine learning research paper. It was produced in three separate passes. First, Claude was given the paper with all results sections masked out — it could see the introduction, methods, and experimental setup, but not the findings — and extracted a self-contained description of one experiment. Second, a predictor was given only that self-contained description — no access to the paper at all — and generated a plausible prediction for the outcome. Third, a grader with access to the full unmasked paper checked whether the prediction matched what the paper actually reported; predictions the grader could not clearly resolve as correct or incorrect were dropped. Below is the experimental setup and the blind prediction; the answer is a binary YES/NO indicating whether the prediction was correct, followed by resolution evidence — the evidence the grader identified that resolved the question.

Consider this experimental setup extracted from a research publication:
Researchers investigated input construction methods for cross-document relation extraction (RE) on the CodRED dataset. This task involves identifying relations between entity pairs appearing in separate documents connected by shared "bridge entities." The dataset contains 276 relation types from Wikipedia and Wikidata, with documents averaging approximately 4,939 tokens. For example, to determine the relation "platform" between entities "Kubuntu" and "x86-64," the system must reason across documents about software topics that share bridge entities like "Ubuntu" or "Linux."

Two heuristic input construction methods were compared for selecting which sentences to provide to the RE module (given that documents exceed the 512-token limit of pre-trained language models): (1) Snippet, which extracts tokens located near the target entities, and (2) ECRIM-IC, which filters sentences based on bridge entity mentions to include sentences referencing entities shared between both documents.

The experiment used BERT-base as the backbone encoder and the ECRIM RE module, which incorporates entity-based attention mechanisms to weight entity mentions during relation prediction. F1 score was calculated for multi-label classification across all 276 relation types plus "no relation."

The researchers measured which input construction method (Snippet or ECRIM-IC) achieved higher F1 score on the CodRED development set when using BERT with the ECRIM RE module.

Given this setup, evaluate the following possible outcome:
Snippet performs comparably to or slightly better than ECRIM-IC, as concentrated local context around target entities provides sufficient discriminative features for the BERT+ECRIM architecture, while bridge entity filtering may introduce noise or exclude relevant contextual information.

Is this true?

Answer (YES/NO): NO